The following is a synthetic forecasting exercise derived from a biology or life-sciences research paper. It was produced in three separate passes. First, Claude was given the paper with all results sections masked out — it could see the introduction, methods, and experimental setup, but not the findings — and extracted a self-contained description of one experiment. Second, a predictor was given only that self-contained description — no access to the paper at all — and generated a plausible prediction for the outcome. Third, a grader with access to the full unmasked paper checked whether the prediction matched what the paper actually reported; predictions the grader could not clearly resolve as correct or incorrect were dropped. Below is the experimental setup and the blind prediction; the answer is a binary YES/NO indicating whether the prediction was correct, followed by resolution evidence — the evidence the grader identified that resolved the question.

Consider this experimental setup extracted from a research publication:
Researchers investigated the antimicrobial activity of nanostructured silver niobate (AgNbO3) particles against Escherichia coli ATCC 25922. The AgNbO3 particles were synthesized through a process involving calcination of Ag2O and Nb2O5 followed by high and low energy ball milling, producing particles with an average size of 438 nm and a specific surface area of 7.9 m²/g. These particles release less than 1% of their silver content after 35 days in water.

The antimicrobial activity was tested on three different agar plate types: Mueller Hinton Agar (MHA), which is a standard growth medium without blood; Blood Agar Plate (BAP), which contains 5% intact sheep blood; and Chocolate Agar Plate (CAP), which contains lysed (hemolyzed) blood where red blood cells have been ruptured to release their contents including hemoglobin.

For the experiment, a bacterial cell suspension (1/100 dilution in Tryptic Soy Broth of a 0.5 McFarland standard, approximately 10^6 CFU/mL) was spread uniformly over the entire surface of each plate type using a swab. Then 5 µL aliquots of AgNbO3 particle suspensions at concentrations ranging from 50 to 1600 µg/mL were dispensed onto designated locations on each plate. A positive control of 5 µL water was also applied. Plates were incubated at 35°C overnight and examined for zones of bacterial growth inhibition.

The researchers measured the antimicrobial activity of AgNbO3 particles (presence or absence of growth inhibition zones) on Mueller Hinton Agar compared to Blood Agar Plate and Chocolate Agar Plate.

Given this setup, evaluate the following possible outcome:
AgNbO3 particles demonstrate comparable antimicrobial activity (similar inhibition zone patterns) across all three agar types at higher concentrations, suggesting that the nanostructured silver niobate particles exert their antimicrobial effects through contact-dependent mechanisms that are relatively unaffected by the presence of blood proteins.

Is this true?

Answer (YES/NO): NO